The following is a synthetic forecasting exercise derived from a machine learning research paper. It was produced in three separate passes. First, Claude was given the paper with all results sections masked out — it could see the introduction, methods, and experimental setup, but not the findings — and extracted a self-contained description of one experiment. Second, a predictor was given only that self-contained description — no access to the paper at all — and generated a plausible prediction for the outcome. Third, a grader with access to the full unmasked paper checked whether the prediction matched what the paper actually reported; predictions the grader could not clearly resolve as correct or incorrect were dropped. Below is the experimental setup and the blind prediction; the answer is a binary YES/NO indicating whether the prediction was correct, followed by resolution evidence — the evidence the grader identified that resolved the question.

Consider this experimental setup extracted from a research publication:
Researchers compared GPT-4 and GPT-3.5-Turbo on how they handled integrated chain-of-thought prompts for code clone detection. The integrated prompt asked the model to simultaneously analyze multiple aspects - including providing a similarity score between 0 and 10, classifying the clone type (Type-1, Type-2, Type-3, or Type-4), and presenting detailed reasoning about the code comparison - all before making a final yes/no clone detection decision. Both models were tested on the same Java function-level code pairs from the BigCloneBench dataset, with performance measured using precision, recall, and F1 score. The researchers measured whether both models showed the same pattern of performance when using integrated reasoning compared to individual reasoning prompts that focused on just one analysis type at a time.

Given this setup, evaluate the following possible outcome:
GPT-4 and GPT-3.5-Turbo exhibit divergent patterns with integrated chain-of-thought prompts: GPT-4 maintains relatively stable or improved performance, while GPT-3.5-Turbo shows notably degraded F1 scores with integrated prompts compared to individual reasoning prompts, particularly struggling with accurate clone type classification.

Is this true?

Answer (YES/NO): YES